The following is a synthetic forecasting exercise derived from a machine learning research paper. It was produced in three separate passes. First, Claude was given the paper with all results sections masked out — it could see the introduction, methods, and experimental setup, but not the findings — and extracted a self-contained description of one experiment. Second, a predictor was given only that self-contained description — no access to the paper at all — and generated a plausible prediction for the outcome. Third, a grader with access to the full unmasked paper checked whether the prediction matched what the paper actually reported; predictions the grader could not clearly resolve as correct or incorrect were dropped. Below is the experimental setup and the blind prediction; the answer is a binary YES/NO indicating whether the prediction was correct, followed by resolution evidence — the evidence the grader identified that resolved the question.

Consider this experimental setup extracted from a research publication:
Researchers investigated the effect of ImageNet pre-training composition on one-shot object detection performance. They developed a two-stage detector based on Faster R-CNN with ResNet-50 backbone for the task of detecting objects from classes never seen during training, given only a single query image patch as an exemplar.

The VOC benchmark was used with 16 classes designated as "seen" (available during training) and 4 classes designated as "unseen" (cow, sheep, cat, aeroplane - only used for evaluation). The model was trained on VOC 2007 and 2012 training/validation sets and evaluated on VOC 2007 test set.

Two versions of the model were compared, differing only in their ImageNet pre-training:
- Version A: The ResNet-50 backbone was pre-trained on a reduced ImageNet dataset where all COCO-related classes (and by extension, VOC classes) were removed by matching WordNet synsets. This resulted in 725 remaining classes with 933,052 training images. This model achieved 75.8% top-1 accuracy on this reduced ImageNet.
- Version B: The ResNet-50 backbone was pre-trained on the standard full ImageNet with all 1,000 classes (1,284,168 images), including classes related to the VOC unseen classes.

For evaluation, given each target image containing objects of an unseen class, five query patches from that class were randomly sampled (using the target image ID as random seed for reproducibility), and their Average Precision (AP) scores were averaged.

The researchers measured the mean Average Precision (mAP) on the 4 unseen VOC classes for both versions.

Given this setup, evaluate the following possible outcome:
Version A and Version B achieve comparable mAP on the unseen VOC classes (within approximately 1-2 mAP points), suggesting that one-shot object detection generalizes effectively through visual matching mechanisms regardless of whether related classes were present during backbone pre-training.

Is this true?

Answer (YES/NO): NO